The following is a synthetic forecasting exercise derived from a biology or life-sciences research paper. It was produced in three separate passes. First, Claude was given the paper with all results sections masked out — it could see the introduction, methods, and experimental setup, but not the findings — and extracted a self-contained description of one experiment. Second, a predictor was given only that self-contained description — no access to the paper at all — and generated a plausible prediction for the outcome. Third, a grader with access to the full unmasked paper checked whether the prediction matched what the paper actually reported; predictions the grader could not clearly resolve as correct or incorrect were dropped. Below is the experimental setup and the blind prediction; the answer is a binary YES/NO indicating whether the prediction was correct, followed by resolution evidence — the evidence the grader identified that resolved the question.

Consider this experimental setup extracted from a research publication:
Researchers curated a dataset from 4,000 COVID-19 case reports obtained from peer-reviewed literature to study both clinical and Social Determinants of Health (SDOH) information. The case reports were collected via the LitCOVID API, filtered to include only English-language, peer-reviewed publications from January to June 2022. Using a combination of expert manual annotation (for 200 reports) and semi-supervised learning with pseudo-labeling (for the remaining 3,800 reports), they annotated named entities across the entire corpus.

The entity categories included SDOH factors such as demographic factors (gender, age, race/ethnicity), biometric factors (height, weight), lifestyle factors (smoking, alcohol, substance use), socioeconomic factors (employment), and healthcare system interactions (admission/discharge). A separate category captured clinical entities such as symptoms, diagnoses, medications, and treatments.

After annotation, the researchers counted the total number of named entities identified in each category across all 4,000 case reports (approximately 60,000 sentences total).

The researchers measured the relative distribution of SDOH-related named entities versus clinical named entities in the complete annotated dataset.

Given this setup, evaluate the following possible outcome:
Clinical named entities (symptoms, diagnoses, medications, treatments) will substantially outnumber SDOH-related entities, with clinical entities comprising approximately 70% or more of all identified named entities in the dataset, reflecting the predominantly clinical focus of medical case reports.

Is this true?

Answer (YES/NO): YES